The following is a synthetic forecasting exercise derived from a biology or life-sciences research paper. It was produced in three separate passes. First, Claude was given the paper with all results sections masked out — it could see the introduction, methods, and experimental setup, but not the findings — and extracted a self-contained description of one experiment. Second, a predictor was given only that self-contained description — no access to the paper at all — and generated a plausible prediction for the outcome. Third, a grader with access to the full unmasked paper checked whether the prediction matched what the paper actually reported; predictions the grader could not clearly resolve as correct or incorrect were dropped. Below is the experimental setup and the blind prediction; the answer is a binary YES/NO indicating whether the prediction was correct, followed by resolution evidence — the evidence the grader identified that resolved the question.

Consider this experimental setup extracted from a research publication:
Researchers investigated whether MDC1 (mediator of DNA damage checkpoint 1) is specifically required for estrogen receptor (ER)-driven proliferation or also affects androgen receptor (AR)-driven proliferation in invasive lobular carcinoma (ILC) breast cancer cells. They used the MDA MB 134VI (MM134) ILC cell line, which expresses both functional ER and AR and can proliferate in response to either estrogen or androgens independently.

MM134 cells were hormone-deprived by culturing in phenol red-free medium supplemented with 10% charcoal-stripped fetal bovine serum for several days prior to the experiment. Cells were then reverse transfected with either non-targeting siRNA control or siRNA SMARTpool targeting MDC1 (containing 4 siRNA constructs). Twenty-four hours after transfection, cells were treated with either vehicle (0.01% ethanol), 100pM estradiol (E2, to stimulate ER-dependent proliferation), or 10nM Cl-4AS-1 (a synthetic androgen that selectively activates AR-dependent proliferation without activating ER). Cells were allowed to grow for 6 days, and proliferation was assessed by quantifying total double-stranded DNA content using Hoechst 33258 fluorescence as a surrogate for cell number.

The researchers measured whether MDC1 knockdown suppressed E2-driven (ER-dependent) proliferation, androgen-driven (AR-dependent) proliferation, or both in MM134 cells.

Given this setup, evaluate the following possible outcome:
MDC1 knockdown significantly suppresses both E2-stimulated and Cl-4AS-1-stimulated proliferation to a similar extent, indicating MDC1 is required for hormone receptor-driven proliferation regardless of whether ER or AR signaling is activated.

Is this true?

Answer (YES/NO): NO